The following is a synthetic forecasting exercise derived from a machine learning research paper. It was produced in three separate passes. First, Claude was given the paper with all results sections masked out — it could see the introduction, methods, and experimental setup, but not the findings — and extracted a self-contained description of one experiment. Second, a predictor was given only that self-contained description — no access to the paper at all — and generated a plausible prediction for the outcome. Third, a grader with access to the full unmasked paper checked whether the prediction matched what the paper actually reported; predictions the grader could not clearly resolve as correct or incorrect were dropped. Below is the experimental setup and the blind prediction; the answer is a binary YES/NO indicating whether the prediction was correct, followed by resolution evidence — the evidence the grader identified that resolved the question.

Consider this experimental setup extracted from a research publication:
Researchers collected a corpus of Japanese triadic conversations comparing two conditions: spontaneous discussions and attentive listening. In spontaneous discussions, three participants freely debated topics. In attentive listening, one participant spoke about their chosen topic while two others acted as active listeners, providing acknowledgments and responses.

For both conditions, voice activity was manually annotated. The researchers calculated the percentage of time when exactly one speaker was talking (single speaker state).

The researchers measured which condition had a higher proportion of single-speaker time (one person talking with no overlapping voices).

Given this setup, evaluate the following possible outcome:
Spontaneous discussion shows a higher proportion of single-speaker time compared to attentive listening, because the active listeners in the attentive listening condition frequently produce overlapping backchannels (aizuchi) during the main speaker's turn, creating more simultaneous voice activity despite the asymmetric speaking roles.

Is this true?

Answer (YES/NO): NO